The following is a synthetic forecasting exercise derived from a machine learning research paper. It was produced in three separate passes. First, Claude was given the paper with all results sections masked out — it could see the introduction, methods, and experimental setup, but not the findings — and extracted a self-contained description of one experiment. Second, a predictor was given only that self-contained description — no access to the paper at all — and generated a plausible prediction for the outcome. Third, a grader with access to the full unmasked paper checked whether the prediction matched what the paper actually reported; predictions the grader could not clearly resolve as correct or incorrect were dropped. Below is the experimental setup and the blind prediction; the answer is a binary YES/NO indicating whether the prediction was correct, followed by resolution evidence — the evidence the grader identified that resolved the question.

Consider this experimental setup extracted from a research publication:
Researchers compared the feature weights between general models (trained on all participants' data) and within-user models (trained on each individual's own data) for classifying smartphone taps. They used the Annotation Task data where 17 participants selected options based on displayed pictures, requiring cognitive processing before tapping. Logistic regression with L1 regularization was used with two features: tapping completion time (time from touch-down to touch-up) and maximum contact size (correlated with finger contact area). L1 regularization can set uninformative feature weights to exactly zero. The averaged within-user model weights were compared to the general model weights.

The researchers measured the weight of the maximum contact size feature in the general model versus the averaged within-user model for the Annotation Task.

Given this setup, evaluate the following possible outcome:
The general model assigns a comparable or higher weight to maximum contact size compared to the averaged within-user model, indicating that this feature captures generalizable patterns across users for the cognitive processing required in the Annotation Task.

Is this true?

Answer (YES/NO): YES